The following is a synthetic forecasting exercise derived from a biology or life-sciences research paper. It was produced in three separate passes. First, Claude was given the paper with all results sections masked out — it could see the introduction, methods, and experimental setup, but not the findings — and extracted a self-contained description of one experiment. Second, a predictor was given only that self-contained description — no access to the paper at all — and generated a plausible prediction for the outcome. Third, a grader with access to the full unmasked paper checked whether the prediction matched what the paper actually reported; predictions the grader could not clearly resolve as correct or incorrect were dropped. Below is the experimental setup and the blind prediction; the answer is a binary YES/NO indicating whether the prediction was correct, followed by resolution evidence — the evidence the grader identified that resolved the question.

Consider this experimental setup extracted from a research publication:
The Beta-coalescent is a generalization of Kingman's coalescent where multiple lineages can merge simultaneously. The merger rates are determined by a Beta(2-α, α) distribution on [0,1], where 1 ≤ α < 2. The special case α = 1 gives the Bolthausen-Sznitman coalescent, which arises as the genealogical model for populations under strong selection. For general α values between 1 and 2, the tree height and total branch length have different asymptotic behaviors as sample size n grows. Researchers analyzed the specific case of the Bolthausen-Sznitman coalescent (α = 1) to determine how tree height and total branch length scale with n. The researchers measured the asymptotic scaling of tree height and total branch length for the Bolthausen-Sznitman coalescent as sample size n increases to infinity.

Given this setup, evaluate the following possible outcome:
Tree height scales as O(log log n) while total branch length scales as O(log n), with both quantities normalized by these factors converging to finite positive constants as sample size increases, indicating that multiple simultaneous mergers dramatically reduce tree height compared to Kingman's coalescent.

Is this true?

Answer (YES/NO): NO